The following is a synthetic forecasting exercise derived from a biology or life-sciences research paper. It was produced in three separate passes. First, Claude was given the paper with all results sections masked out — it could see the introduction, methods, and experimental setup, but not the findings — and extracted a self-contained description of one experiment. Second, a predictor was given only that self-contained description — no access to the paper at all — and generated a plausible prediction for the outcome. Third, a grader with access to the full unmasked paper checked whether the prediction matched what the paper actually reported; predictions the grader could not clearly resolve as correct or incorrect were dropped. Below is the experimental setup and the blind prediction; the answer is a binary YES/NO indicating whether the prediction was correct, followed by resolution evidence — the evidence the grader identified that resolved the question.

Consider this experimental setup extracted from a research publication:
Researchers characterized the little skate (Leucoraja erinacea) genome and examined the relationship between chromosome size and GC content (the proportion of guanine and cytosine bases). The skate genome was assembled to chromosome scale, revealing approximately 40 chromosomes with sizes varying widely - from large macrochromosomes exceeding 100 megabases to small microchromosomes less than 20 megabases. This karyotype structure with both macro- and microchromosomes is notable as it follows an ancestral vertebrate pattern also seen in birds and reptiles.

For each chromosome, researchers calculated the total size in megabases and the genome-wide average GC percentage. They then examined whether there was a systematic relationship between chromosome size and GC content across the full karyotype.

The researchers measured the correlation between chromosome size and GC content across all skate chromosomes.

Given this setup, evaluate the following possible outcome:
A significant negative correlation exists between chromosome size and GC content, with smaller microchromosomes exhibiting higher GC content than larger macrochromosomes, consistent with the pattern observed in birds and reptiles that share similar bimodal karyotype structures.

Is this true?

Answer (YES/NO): YES